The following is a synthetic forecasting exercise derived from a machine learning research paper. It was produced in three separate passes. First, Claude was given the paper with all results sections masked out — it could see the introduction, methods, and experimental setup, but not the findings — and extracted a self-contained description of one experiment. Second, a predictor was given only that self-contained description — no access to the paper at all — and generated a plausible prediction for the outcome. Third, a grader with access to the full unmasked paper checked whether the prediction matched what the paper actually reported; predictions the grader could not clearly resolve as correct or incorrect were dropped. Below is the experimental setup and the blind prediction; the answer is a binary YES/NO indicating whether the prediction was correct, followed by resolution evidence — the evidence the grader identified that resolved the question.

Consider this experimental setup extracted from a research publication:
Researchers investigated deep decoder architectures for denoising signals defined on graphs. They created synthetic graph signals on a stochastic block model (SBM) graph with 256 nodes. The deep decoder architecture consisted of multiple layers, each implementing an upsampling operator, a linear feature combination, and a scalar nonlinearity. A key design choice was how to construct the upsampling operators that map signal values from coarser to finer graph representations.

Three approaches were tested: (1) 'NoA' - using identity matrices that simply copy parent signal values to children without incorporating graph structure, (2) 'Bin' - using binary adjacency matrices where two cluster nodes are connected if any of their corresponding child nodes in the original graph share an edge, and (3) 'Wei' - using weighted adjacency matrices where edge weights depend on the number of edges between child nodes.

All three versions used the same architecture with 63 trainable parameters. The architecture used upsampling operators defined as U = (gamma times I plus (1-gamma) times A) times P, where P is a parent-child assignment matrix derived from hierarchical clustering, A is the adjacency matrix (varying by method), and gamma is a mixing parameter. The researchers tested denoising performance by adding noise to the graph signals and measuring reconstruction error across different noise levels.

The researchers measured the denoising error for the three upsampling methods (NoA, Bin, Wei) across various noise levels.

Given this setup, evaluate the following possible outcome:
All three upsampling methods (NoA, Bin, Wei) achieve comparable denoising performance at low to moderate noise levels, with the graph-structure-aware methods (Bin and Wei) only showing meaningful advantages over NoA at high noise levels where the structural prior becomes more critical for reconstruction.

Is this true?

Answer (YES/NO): NO